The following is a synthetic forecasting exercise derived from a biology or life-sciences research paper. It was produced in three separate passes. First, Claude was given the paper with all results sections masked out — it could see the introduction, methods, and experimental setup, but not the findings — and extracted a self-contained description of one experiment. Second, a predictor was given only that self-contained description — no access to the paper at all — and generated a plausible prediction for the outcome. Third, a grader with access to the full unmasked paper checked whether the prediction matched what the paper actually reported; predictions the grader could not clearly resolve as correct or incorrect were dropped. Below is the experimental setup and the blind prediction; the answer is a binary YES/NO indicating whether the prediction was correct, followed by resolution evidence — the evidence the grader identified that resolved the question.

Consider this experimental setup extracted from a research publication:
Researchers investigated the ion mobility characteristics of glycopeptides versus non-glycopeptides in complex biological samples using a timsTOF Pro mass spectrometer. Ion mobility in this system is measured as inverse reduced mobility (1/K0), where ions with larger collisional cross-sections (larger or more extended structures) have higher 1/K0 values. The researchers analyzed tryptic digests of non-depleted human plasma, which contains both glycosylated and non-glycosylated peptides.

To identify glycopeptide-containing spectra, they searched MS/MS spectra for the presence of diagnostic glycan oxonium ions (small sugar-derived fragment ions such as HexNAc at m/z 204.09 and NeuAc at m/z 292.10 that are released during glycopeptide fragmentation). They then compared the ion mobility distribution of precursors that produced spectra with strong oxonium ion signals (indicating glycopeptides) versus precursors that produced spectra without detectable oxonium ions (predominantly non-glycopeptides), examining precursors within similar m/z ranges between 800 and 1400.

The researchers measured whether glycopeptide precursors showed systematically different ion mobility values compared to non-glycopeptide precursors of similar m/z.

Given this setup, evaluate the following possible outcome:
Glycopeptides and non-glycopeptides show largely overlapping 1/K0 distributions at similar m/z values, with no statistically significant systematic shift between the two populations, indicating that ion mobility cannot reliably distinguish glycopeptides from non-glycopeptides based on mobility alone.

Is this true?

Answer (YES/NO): NO